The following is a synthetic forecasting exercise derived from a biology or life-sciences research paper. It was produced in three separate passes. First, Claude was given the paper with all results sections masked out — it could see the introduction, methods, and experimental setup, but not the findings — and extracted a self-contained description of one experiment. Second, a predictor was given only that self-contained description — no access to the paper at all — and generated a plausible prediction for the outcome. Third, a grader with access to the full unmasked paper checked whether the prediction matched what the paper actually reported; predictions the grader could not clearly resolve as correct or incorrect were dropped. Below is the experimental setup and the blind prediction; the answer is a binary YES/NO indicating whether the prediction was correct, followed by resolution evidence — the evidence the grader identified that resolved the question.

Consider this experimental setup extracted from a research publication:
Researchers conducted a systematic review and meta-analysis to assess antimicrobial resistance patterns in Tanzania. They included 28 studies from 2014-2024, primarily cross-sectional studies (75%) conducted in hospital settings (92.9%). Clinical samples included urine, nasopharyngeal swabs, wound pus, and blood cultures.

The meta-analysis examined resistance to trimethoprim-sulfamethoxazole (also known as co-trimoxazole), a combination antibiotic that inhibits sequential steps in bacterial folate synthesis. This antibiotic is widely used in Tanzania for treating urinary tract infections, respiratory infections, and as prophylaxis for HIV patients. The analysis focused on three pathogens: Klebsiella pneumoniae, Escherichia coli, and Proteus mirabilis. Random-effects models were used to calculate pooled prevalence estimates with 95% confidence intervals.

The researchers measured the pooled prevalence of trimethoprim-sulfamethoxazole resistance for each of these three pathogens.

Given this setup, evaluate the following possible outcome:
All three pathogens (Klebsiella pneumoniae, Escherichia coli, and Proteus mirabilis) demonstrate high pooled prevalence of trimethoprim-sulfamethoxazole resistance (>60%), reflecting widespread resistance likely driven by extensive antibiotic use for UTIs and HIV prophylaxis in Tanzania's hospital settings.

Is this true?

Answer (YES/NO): YES